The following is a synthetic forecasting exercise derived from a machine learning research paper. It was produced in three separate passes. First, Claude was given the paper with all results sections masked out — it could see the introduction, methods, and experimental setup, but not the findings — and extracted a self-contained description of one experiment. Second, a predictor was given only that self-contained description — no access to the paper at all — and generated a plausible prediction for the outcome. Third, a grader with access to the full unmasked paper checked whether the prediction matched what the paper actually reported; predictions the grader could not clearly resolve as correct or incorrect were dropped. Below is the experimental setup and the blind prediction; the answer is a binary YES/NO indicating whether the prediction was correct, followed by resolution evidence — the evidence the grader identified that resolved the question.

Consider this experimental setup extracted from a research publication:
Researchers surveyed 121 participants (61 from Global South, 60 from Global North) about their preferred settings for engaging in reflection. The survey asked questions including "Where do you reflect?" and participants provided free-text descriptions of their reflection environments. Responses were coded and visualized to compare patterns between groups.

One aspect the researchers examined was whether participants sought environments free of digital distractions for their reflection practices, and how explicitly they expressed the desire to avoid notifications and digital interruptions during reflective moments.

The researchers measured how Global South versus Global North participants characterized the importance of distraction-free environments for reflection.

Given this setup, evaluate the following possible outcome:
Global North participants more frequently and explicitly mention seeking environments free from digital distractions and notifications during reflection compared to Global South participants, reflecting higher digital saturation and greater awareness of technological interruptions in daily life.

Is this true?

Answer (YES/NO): NO